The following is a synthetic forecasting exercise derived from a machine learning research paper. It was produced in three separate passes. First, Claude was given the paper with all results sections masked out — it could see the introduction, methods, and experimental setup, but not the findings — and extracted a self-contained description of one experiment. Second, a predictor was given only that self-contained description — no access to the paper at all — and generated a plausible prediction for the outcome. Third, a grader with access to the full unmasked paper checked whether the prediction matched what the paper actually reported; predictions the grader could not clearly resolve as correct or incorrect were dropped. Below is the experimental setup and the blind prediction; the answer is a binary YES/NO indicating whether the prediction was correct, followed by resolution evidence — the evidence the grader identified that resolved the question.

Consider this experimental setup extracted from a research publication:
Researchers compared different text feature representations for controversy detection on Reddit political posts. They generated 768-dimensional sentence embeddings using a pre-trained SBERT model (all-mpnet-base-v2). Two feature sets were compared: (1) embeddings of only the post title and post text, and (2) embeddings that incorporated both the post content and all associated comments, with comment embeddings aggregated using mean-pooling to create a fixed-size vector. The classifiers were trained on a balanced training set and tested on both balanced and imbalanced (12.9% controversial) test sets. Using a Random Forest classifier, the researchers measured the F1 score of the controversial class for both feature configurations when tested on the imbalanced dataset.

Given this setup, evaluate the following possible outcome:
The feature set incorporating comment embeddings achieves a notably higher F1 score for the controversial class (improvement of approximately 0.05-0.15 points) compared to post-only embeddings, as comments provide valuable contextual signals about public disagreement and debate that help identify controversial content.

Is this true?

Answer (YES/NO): NO